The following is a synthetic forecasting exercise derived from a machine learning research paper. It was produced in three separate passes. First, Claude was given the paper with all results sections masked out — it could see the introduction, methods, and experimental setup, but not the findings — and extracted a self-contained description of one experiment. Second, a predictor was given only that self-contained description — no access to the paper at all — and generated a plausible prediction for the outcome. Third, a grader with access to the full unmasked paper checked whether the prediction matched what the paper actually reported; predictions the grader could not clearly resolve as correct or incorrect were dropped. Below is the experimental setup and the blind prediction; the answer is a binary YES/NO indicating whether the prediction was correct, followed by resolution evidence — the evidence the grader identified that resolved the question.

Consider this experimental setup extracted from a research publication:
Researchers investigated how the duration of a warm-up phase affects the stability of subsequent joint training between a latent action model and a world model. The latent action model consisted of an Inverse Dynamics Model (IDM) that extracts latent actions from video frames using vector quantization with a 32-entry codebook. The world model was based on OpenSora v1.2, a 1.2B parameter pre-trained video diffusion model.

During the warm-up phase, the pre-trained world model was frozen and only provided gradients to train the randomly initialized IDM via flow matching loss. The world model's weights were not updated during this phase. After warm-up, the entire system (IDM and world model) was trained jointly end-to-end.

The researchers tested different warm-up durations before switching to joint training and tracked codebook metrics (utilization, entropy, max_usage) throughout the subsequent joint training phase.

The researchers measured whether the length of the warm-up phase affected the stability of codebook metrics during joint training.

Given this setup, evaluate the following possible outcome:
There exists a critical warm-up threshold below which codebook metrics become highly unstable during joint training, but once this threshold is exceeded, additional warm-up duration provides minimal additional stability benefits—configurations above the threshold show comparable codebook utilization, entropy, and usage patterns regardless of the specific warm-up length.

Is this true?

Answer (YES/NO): NO